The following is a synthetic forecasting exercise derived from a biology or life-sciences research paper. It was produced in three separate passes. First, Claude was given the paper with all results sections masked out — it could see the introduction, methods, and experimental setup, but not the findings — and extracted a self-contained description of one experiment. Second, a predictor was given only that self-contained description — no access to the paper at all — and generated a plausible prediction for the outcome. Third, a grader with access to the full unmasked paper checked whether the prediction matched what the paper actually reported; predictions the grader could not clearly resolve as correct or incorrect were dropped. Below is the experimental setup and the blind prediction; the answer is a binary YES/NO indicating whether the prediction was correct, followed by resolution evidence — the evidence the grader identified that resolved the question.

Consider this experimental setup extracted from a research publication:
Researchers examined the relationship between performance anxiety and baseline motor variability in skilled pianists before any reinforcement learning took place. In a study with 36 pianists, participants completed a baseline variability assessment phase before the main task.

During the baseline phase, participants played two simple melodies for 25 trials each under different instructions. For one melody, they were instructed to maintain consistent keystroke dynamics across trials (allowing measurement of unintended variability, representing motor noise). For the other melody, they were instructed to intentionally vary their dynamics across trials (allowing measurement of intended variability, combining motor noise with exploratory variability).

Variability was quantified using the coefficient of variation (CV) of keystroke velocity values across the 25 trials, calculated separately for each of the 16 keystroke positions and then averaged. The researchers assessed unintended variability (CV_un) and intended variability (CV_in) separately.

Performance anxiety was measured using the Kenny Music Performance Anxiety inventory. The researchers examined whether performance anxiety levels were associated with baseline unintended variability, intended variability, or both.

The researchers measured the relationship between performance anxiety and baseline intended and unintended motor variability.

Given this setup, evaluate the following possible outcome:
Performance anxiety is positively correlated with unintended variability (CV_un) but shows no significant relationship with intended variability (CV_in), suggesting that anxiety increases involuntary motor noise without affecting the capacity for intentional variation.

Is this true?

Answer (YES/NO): NO